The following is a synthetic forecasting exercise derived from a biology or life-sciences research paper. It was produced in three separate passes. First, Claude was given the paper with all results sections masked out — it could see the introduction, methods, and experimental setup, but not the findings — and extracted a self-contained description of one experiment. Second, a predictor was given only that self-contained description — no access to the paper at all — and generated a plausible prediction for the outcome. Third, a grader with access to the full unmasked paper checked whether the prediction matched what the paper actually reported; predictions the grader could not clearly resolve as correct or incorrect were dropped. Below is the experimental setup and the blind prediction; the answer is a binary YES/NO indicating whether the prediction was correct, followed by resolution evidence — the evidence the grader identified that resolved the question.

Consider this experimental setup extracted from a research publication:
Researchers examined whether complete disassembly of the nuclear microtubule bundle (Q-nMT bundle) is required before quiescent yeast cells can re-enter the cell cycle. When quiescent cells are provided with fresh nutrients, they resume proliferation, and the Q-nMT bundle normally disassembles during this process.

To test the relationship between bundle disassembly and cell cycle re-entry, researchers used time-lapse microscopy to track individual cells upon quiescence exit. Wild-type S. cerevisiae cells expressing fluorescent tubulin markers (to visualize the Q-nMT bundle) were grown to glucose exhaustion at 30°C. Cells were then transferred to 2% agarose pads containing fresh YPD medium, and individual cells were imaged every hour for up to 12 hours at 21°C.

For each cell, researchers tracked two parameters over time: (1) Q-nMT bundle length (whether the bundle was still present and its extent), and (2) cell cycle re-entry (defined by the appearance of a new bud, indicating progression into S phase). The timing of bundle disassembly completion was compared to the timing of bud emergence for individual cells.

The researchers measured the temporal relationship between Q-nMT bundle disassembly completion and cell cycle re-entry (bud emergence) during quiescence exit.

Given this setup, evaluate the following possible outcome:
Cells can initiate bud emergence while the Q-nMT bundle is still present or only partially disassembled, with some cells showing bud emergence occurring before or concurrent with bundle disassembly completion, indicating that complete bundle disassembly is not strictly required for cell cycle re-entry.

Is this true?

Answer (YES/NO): NO